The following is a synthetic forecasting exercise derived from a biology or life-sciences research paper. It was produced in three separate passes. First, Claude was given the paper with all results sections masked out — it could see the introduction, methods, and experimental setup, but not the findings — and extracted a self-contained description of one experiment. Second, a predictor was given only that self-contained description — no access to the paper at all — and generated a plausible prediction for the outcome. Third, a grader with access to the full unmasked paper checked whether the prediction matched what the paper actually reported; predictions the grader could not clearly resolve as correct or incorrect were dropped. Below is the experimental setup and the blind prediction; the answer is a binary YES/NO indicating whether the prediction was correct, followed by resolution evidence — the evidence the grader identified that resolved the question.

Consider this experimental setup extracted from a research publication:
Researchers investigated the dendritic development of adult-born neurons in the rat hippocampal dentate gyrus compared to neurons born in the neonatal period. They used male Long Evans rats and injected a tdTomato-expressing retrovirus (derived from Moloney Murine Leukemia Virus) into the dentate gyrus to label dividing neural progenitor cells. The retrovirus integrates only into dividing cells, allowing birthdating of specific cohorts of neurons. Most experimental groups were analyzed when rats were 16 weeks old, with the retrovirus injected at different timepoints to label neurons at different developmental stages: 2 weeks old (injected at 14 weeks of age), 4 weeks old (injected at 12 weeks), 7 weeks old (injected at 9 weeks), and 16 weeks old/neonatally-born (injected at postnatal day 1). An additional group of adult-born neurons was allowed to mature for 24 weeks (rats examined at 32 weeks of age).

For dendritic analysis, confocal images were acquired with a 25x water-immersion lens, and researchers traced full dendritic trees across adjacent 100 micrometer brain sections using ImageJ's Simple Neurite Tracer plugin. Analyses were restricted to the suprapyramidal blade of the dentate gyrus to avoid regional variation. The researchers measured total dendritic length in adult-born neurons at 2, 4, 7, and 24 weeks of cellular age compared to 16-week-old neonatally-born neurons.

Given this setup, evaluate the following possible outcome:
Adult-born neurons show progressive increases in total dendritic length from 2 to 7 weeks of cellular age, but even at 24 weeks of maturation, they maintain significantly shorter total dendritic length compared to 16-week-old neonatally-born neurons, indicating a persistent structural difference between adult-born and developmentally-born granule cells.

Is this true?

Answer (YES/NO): YES